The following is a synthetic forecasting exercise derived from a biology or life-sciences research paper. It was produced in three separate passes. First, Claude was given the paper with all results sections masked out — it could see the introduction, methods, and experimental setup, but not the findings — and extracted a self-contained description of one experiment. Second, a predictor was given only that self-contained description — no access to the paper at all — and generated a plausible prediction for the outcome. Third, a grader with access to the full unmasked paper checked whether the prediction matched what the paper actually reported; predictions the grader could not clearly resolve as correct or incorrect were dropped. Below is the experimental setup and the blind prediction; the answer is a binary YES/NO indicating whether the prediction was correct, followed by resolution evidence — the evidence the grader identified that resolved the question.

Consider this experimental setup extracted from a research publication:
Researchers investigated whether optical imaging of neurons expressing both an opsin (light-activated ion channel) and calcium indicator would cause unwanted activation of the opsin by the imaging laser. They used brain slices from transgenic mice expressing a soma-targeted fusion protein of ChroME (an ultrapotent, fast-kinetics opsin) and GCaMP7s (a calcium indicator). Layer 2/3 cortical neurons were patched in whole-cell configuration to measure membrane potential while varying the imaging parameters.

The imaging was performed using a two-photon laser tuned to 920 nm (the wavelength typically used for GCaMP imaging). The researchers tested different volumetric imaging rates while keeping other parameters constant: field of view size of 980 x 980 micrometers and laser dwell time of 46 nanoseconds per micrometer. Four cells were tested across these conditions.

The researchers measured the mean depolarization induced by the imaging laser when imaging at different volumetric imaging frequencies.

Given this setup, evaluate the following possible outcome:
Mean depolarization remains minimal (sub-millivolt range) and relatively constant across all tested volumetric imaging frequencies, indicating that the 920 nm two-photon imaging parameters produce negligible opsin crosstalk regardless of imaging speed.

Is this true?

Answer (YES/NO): YES